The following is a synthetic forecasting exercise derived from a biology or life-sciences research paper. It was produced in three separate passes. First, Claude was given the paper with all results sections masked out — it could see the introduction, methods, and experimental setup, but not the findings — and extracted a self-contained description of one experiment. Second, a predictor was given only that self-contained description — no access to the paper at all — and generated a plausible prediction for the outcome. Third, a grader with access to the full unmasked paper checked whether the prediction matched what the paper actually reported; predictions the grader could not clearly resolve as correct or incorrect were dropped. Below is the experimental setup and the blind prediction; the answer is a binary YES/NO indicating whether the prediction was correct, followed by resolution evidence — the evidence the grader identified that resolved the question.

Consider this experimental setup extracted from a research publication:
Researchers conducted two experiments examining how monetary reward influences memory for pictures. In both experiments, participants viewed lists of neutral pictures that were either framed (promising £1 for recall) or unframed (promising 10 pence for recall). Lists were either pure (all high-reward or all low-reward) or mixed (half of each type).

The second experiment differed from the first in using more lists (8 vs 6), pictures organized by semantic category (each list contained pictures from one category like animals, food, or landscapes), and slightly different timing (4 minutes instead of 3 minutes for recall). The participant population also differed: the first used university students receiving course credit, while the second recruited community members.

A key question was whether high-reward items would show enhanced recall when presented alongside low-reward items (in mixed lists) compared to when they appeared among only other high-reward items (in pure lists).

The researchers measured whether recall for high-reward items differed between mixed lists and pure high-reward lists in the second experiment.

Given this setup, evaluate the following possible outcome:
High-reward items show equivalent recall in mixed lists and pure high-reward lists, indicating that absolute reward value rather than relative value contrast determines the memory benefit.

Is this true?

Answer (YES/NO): NO